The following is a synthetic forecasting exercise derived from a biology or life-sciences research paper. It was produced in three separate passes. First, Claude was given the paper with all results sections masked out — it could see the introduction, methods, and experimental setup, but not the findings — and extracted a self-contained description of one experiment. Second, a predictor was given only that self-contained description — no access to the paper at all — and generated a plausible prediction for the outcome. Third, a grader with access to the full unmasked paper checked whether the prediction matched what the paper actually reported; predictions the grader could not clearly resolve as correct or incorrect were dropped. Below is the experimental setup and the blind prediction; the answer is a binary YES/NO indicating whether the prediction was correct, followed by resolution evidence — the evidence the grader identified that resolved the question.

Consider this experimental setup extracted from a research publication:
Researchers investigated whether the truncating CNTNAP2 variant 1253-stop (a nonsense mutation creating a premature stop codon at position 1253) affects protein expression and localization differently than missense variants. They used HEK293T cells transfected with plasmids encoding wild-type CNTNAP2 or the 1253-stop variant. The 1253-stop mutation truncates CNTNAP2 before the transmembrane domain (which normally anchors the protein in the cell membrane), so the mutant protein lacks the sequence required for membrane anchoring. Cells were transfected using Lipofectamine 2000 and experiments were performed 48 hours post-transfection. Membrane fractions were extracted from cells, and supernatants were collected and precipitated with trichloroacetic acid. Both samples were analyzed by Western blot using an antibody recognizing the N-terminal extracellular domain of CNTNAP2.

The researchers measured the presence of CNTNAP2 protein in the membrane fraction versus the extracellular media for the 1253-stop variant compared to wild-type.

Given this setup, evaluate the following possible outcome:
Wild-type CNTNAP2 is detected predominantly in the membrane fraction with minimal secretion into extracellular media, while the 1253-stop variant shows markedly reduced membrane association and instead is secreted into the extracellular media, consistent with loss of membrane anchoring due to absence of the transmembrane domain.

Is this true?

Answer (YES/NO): NO